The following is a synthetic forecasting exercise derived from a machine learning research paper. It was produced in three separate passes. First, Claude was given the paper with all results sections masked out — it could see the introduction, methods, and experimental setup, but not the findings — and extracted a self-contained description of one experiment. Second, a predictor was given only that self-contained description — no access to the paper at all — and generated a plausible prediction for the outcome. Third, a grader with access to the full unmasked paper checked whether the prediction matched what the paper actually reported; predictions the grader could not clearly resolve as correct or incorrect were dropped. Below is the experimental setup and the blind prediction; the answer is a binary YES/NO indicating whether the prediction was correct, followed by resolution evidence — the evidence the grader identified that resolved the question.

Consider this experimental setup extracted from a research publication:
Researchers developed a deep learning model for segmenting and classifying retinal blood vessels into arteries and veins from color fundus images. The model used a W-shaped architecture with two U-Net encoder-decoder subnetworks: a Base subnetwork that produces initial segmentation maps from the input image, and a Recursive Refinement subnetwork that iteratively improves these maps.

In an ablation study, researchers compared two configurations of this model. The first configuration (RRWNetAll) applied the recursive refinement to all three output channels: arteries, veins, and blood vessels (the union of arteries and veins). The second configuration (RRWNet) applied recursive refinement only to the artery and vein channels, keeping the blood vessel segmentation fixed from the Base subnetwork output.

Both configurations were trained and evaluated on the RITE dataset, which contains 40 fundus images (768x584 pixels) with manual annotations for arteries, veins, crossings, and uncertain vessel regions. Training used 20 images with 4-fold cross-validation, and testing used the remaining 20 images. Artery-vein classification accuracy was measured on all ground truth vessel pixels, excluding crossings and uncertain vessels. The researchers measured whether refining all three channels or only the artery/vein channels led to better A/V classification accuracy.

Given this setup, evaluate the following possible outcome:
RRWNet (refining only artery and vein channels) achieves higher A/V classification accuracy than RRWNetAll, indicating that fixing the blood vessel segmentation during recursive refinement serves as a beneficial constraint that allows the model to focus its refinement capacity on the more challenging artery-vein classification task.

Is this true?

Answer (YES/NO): YES